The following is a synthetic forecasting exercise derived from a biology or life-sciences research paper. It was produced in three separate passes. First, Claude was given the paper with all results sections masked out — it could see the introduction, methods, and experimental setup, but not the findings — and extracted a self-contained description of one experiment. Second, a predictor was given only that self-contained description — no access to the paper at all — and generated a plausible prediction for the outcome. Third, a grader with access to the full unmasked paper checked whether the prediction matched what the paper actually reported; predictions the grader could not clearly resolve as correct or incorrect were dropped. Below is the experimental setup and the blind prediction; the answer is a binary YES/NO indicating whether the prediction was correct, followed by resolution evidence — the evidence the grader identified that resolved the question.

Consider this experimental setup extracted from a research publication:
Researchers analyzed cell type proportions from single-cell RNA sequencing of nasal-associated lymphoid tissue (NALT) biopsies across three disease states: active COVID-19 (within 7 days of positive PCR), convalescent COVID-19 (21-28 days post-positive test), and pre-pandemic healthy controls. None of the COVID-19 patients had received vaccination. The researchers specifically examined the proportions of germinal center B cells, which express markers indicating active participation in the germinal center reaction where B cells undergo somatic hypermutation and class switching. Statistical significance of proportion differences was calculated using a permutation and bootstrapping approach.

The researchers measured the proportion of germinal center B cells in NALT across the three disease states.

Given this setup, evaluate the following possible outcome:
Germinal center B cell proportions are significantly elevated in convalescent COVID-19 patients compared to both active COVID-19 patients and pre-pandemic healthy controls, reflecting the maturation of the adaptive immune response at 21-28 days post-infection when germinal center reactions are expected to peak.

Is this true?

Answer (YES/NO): YES